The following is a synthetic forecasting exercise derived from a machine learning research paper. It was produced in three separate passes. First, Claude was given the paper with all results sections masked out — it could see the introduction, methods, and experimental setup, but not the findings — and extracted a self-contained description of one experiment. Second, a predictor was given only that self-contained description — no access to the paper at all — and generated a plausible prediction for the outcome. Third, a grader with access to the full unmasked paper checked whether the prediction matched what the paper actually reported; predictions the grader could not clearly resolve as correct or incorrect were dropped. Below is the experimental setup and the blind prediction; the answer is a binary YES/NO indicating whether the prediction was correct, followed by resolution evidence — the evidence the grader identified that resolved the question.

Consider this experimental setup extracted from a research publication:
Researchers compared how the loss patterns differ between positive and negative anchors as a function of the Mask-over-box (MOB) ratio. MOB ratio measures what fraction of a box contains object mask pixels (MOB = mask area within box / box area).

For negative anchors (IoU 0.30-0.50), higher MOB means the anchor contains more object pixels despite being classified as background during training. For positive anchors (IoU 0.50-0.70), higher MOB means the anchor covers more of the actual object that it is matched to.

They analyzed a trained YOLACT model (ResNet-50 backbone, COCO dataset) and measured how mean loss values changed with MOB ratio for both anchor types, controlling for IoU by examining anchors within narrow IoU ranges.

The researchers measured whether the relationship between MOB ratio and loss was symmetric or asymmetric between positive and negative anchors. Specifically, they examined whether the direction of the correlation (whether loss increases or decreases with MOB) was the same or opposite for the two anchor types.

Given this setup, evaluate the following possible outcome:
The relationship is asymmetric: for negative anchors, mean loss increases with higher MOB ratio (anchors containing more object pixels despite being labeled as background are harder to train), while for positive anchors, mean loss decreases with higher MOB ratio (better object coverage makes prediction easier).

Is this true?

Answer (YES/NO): YES